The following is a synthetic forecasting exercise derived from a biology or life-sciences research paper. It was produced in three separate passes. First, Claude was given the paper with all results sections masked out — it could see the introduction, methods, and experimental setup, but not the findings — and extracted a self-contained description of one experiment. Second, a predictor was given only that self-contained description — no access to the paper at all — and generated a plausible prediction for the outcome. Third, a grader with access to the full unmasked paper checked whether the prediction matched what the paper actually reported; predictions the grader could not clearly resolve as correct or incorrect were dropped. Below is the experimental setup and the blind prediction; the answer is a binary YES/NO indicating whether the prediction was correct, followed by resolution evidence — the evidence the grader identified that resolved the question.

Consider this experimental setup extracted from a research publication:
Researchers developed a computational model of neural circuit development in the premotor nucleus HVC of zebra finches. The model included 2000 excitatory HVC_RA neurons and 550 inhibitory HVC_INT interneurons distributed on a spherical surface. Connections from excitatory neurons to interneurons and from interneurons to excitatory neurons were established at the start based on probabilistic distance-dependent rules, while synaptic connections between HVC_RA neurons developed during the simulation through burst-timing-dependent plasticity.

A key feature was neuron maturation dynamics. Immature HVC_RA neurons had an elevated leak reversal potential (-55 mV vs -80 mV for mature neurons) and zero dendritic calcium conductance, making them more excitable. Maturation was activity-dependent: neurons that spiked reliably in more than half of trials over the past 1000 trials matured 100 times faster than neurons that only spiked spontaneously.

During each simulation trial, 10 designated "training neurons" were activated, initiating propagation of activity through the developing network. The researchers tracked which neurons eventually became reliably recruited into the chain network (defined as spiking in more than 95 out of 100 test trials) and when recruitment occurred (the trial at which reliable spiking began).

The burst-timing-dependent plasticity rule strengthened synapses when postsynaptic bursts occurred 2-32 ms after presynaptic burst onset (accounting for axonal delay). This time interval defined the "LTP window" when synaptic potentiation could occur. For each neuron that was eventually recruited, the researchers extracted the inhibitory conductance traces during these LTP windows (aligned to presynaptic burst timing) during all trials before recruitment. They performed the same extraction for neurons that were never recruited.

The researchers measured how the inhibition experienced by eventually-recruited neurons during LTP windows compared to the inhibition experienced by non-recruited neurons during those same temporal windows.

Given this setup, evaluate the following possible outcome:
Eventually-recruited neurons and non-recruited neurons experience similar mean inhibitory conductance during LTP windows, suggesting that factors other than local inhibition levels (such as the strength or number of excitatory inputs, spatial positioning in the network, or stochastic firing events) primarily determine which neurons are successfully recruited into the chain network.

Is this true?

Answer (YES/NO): NO